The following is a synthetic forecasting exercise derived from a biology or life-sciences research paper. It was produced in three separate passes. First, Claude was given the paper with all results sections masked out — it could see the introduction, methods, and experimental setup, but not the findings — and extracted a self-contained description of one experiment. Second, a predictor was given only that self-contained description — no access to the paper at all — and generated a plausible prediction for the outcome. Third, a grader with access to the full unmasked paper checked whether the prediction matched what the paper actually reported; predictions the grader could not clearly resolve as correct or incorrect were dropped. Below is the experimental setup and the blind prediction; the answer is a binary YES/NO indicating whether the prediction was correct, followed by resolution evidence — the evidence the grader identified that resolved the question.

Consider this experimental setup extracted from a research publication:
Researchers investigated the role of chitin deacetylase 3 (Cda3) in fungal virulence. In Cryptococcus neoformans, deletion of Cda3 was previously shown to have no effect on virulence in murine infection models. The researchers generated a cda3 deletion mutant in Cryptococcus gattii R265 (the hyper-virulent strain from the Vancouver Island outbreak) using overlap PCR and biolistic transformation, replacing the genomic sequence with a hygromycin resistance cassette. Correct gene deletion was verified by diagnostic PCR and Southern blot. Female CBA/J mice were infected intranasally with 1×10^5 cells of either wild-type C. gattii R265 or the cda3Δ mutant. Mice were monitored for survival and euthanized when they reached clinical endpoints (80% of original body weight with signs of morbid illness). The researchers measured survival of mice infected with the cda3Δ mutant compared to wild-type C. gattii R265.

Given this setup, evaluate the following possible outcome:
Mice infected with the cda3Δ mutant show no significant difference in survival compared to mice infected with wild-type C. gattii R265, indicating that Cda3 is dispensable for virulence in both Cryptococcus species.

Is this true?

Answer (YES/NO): NO